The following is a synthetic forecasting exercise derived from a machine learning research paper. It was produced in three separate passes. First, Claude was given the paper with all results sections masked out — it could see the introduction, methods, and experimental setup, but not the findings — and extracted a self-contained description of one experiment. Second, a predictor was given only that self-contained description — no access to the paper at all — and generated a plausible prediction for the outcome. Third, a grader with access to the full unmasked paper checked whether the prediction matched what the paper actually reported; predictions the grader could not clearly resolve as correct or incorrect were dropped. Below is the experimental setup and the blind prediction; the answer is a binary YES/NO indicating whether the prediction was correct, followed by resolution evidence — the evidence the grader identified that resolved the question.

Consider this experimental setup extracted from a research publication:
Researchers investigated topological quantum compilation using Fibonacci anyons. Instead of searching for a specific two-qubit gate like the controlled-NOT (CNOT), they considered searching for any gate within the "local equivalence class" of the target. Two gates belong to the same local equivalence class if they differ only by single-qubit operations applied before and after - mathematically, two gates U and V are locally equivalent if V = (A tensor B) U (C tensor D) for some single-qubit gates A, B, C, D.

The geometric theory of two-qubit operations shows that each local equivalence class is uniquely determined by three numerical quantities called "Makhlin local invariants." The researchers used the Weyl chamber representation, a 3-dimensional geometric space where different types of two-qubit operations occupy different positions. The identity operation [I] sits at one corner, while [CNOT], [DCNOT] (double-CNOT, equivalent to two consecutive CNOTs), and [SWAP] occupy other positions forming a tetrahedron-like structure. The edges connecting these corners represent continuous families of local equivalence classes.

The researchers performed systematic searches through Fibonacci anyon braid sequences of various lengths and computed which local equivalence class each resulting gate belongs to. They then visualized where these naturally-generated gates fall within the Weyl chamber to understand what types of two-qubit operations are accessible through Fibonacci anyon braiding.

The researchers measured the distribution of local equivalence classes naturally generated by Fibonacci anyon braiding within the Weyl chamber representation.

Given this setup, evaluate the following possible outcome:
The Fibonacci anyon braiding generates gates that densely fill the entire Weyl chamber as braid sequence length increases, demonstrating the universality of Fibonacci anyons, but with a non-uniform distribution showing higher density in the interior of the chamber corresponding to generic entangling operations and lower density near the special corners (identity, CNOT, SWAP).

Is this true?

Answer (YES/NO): NO